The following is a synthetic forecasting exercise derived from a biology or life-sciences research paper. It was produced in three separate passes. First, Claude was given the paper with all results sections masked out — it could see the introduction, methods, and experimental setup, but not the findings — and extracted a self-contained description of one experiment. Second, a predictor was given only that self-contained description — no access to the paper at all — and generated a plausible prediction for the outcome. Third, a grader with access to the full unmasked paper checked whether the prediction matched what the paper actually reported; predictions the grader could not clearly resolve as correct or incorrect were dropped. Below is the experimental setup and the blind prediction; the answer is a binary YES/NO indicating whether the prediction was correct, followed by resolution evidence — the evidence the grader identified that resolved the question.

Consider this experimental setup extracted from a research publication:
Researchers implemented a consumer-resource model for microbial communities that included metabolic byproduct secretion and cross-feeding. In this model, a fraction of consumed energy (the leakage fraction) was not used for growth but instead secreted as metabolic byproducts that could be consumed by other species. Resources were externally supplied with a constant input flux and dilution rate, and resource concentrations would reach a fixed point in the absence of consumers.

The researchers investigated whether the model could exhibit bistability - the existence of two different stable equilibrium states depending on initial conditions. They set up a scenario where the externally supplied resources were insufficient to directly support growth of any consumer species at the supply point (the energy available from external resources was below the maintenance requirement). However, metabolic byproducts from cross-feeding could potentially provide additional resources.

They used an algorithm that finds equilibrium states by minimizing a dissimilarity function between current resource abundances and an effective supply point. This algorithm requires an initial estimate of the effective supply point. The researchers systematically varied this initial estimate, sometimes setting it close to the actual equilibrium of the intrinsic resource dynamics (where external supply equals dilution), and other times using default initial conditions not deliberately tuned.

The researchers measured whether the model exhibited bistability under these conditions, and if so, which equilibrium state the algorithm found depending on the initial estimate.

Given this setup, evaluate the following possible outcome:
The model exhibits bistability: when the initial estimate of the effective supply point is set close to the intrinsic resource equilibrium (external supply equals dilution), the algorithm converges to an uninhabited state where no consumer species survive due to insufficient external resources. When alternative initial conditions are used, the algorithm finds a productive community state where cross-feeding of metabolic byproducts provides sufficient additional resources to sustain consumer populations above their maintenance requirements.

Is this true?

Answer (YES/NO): YES